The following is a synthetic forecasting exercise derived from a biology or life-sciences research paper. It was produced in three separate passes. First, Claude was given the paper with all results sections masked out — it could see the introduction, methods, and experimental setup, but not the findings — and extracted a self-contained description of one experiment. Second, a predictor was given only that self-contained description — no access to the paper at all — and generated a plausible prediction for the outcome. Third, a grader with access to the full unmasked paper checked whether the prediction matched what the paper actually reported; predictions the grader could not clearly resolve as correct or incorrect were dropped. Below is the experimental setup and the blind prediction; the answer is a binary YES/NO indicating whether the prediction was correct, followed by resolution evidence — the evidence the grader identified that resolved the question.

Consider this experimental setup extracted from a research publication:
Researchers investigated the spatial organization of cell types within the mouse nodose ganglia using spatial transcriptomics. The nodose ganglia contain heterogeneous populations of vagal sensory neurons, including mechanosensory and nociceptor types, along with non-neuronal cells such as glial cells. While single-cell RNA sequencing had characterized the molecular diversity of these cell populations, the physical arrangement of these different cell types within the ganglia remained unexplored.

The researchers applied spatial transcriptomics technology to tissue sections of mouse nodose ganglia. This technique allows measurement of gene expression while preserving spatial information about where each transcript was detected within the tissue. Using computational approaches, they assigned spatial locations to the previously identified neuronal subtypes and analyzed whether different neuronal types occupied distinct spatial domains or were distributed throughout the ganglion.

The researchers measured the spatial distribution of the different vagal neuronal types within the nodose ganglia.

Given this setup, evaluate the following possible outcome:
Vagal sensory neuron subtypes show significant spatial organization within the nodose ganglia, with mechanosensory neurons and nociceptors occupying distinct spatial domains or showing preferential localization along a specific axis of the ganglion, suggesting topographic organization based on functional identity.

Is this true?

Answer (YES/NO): NO